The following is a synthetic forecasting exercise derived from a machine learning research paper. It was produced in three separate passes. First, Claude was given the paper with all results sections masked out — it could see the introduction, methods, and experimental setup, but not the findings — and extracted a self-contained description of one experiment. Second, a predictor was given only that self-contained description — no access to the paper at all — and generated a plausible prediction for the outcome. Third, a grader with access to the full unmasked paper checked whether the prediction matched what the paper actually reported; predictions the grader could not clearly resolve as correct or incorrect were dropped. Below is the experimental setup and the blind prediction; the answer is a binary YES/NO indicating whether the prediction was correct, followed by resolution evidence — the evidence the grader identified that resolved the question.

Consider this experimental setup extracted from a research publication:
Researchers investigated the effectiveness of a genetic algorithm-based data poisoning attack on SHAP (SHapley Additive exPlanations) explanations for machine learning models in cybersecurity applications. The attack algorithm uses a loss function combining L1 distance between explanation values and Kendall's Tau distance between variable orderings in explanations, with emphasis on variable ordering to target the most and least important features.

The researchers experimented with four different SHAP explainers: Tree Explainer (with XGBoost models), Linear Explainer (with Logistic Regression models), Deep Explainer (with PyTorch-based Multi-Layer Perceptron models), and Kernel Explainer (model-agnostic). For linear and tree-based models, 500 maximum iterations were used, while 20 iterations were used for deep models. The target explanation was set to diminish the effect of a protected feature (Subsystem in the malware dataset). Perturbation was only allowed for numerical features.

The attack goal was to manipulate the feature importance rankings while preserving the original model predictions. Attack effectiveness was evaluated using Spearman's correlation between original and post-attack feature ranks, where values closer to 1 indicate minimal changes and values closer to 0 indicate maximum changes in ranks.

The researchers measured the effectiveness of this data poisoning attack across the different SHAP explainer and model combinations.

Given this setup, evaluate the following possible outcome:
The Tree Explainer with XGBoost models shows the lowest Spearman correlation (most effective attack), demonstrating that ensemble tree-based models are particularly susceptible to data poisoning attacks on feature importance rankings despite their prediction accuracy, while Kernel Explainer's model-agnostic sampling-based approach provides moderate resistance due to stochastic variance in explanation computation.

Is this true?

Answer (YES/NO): NO